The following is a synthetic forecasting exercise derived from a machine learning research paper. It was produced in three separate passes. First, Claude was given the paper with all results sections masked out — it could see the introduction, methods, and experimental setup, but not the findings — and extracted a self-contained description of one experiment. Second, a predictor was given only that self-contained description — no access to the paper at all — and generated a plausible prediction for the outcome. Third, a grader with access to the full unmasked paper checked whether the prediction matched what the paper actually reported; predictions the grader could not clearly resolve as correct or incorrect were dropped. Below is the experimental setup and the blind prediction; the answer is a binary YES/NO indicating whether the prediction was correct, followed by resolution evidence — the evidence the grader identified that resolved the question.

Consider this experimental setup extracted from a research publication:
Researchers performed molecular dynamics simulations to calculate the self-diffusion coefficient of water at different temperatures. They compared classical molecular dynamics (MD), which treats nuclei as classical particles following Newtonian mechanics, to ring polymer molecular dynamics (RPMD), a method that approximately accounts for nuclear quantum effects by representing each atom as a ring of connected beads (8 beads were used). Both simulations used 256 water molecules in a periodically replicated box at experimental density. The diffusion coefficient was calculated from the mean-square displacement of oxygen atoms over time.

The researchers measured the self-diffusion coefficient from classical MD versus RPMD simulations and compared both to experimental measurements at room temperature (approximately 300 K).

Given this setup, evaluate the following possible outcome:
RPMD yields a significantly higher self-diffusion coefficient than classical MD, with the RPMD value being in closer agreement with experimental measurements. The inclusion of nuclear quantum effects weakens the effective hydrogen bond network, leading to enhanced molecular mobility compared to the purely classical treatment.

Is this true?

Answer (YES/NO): YES